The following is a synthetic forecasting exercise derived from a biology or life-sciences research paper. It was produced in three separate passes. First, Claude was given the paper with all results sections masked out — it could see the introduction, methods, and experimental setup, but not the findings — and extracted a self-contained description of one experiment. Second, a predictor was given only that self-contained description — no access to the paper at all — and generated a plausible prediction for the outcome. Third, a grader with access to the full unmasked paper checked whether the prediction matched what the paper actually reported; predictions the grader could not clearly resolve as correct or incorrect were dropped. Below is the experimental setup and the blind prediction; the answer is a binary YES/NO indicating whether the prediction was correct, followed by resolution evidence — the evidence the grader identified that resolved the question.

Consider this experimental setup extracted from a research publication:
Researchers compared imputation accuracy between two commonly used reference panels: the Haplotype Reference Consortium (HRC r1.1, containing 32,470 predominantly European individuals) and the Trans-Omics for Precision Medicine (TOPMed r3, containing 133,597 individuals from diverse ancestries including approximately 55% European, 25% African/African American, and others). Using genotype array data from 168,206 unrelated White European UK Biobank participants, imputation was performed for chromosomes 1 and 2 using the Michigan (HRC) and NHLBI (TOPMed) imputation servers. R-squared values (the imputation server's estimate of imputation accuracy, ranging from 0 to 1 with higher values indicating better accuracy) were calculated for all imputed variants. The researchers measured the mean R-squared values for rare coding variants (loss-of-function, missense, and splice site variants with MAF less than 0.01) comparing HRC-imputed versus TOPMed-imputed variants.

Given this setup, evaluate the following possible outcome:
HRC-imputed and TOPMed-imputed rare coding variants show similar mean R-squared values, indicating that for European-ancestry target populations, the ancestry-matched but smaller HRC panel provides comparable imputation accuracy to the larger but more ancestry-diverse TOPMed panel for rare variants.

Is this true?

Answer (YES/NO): NO